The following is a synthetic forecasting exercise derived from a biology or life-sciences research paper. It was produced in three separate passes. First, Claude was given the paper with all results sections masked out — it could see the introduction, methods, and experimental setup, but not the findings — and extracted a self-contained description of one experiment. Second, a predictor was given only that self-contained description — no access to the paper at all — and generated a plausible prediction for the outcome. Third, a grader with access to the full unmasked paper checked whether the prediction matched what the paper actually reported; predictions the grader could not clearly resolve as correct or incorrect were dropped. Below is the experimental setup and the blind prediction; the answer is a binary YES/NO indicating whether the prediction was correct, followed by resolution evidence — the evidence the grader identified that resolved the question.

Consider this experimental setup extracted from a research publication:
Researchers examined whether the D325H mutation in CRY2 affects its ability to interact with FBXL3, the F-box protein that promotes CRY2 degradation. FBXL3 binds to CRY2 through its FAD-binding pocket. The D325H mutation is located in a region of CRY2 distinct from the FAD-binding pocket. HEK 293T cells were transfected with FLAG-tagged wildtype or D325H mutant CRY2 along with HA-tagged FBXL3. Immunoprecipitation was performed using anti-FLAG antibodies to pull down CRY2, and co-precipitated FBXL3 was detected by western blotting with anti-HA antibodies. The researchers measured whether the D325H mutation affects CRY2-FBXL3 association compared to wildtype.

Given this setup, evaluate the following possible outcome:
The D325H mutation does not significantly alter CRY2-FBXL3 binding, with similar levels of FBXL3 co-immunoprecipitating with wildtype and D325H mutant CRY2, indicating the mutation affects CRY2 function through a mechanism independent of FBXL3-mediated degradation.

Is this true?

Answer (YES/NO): YES